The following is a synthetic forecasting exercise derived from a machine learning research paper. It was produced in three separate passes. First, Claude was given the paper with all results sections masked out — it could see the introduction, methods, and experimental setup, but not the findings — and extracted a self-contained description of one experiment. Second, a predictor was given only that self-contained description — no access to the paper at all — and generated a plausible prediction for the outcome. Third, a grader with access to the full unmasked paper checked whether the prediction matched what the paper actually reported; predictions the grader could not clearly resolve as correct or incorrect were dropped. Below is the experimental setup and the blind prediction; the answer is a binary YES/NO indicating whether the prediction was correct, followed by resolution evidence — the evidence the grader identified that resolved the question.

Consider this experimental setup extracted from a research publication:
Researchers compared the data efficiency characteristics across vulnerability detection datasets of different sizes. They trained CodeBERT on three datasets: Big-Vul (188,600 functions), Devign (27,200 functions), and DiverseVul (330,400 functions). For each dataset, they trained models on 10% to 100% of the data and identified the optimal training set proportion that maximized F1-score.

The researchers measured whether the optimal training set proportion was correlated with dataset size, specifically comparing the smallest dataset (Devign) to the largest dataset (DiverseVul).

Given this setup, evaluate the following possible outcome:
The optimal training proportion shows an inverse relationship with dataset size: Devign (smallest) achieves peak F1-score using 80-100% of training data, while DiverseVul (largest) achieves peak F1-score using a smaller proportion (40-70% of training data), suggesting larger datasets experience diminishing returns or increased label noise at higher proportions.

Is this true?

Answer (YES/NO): YES